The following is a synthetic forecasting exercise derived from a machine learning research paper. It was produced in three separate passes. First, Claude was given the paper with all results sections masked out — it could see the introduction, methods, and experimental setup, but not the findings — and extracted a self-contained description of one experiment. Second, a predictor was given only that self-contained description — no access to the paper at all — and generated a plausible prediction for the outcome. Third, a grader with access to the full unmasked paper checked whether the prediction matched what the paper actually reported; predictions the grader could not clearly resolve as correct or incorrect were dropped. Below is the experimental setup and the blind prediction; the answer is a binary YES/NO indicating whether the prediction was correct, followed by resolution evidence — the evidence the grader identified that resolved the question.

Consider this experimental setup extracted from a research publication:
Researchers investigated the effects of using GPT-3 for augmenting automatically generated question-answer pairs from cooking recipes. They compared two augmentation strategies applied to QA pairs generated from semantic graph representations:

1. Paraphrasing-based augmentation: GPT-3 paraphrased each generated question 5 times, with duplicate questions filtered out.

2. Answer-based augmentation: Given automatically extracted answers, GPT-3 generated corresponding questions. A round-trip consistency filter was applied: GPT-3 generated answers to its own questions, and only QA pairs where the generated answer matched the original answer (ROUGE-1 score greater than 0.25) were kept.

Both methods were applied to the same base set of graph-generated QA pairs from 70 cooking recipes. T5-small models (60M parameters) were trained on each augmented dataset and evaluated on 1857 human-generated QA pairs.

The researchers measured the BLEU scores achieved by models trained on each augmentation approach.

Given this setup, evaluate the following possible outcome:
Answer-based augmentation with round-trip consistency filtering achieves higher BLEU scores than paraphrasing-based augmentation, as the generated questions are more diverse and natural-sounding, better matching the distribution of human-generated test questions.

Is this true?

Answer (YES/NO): NO